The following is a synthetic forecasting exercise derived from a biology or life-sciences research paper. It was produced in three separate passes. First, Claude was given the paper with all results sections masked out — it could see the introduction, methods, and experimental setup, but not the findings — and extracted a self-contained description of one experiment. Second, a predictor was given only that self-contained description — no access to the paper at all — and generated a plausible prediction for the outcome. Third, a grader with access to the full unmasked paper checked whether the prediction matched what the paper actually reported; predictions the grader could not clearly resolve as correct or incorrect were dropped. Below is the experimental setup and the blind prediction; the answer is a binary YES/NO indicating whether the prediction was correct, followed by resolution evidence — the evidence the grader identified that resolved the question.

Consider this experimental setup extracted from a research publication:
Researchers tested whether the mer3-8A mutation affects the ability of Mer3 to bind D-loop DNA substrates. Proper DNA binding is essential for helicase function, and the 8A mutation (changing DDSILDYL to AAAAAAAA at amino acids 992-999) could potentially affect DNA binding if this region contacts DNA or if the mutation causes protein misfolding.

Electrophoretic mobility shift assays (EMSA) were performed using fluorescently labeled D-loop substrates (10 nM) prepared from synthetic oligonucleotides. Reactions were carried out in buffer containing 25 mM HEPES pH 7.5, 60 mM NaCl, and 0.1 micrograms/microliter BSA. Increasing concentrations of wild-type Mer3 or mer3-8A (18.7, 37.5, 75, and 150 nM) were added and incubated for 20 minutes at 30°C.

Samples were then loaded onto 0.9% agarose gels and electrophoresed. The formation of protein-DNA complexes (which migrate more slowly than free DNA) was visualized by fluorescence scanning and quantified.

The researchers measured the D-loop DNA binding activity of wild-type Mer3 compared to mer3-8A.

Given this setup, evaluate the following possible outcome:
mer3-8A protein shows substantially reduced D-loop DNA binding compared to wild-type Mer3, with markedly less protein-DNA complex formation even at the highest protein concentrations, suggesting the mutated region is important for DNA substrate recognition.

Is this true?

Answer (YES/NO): NO